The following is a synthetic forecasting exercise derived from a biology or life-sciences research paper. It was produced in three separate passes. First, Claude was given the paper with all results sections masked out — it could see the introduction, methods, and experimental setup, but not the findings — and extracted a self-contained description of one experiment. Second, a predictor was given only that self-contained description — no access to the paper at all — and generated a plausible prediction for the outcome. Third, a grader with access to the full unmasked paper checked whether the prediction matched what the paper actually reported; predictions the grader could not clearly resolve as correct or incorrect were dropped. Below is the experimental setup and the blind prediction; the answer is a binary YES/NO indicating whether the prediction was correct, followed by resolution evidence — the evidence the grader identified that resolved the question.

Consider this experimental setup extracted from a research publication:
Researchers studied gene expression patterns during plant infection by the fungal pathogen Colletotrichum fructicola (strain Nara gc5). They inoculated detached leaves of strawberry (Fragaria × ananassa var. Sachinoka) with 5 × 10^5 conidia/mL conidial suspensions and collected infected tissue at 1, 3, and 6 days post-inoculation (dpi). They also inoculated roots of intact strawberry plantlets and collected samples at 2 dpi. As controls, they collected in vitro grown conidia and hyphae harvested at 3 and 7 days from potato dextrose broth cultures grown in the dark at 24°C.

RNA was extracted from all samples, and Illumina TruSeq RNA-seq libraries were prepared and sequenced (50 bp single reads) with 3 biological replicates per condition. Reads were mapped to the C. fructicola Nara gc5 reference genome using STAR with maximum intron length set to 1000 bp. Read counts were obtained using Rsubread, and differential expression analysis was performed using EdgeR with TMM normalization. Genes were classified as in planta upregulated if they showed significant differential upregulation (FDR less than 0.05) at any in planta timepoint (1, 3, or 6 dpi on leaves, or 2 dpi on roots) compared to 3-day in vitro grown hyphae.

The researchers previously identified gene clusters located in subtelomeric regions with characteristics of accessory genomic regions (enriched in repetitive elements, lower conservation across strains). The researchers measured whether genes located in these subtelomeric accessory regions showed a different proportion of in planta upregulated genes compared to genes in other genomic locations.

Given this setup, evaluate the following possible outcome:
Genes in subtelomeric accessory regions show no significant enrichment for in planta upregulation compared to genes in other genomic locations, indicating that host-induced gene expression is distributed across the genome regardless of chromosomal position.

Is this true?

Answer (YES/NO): NO